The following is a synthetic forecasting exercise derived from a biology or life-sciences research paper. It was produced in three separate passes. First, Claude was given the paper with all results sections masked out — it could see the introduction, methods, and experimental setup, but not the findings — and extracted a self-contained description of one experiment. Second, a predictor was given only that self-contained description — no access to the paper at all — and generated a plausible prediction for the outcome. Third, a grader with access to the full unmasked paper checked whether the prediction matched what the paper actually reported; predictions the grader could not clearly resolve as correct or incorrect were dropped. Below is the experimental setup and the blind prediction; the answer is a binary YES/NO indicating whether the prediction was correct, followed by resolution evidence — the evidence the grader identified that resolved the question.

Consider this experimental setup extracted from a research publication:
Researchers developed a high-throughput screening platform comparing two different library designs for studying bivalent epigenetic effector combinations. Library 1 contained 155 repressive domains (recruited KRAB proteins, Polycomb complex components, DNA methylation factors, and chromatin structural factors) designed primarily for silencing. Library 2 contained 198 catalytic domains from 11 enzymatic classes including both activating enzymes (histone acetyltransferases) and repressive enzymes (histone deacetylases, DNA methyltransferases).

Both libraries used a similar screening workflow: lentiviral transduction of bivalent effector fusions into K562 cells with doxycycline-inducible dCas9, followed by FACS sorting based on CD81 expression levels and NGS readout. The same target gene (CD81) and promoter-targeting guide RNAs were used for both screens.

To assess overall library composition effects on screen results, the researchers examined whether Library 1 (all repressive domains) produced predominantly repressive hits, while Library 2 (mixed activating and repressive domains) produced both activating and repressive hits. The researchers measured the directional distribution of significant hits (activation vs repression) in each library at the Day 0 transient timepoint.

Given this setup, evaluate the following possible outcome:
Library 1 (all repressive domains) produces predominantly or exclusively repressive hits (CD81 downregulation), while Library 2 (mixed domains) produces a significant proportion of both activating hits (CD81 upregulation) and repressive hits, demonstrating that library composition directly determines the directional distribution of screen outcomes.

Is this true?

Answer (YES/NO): YES